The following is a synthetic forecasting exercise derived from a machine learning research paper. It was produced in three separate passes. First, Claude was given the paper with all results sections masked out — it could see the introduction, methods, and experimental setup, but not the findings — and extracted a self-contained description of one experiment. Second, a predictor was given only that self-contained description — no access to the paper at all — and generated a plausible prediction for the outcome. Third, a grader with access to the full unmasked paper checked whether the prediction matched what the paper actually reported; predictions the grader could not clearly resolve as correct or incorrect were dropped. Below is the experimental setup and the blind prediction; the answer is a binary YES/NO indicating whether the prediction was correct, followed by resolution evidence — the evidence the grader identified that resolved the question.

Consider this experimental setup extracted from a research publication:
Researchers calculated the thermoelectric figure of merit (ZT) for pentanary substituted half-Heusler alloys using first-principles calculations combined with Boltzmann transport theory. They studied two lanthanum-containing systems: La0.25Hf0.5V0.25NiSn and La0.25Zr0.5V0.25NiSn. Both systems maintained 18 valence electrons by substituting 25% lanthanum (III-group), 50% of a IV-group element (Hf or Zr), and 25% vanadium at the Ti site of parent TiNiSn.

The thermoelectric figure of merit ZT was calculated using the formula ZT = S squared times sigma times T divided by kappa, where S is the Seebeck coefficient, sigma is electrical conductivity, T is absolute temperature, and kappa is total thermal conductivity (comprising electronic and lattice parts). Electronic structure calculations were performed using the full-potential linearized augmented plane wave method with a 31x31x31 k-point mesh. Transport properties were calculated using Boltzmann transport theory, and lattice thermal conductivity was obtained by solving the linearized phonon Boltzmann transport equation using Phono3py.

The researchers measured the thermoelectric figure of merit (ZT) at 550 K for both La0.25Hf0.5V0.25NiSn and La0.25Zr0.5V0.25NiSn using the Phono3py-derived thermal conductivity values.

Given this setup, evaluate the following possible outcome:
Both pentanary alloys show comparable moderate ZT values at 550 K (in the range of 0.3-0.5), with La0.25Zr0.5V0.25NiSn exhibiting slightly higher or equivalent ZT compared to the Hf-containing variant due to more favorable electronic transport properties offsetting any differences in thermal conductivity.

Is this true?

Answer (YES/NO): NO